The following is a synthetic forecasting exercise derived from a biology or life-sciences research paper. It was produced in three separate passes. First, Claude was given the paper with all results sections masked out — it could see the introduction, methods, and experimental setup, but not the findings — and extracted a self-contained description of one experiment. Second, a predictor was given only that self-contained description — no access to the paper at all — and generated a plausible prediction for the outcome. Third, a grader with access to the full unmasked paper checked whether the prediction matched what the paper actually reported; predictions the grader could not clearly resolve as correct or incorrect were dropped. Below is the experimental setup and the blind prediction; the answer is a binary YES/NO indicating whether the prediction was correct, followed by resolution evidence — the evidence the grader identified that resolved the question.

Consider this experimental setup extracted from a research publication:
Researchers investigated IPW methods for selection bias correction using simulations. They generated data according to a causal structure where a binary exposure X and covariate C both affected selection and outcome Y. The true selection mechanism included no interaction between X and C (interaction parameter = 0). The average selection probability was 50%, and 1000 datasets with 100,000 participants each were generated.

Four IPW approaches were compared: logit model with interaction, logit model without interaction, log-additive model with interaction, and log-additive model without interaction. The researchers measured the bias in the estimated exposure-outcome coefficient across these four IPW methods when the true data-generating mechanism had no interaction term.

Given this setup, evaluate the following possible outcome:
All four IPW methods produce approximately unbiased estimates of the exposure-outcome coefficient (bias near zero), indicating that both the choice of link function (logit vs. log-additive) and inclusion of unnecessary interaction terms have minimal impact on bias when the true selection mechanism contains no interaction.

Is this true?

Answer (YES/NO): YES